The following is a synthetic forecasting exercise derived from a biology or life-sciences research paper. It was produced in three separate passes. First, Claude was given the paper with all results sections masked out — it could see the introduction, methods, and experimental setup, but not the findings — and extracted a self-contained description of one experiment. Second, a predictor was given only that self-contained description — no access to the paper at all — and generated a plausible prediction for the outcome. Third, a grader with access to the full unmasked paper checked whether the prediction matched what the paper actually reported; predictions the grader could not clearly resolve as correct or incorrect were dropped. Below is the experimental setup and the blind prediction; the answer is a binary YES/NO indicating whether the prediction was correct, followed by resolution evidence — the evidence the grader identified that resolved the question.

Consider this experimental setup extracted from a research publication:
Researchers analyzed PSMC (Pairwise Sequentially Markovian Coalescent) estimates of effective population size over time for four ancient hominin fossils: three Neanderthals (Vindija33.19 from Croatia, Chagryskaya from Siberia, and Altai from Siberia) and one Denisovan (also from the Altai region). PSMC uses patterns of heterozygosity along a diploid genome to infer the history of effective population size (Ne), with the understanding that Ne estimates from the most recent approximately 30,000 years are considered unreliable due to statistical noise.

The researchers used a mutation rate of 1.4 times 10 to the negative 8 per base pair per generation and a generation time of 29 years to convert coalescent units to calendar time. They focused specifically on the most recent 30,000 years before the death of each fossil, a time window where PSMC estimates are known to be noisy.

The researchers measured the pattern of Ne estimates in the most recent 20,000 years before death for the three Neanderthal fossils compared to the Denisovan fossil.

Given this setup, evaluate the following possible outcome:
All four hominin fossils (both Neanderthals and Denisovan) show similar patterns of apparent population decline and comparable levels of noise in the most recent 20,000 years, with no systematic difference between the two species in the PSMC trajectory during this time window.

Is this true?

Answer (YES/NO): NO